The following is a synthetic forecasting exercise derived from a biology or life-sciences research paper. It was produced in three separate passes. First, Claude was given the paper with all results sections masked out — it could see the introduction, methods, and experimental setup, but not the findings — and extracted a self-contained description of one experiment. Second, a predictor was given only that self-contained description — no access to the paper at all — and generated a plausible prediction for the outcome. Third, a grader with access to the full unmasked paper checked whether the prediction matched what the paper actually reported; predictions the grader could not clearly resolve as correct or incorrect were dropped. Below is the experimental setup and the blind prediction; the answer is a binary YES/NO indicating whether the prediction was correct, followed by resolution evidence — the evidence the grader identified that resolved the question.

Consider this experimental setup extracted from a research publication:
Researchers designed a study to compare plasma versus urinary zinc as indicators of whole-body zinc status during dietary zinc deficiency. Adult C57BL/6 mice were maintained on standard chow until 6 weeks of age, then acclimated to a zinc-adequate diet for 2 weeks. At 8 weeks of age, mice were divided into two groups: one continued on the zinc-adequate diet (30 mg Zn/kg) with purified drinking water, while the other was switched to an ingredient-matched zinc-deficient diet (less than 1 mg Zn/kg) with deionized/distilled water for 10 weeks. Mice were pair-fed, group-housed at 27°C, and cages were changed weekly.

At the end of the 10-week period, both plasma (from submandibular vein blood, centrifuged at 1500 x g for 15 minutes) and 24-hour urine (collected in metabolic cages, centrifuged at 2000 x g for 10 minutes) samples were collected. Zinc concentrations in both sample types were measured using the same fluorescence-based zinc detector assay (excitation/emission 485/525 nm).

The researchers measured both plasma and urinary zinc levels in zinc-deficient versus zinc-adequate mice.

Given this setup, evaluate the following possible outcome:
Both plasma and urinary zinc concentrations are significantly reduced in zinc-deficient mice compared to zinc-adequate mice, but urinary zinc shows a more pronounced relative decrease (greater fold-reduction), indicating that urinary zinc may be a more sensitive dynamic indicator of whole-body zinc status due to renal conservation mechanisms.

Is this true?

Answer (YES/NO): NO